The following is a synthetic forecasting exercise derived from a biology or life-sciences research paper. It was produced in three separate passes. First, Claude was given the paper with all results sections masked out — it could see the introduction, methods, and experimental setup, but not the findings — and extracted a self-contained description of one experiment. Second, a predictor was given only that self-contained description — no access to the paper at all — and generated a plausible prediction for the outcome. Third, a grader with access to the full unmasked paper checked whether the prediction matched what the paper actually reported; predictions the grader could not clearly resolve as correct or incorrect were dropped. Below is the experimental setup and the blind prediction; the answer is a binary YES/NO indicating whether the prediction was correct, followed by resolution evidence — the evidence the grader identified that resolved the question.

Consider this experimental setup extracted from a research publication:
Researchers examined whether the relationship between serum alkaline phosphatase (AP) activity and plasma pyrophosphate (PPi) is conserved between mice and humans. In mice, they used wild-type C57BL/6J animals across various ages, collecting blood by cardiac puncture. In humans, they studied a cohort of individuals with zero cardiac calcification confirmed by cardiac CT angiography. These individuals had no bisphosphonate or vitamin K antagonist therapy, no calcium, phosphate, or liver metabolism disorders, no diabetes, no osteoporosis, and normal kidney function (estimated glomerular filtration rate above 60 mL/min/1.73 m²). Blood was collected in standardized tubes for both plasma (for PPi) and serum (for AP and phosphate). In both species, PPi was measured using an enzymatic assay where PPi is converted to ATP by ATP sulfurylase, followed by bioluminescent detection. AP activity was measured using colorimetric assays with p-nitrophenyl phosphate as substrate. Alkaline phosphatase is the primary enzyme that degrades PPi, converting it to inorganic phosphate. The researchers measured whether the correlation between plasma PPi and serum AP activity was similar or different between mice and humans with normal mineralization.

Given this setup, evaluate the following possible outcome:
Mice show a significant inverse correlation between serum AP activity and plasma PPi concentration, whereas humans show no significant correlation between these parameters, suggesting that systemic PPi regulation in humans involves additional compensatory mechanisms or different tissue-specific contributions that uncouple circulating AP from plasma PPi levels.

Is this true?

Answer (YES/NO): NO